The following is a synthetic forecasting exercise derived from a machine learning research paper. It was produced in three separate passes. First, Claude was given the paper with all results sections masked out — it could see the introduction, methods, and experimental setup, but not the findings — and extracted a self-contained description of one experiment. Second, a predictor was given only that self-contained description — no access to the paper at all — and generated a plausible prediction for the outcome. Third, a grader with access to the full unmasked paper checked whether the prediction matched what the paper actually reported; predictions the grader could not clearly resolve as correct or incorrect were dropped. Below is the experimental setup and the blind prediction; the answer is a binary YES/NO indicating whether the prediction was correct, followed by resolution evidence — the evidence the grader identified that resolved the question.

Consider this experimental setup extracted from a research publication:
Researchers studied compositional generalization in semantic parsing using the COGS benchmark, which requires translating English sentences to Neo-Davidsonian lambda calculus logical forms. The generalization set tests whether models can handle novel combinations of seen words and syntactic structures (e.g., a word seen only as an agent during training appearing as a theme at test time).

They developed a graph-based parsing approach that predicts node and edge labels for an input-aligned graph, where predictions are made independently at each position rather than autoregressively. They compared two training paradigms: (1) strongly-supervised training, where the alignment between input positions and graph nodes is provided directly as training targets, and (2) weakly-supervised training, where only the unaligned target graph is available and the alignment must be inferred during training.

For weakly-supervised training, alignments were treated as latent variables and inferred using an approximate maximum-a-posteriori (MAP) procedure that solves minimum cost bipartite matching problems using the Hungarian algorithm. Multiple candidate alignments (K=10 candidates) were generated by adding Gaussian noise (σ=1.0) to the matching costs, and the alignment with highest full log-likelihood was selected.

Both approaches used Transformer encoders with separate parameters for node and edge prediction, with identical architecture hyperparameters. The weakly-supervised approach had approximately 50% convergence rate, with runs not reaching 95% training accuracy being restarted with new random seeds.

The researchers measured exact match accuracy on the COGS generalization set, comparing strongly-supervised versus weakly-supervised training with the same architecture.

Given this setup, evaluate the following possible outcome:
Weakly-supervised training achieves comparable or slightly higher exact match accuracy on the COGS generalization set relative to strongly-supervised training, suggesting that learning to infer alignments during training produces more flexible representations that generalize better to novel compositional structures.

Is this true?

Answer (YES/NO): NO